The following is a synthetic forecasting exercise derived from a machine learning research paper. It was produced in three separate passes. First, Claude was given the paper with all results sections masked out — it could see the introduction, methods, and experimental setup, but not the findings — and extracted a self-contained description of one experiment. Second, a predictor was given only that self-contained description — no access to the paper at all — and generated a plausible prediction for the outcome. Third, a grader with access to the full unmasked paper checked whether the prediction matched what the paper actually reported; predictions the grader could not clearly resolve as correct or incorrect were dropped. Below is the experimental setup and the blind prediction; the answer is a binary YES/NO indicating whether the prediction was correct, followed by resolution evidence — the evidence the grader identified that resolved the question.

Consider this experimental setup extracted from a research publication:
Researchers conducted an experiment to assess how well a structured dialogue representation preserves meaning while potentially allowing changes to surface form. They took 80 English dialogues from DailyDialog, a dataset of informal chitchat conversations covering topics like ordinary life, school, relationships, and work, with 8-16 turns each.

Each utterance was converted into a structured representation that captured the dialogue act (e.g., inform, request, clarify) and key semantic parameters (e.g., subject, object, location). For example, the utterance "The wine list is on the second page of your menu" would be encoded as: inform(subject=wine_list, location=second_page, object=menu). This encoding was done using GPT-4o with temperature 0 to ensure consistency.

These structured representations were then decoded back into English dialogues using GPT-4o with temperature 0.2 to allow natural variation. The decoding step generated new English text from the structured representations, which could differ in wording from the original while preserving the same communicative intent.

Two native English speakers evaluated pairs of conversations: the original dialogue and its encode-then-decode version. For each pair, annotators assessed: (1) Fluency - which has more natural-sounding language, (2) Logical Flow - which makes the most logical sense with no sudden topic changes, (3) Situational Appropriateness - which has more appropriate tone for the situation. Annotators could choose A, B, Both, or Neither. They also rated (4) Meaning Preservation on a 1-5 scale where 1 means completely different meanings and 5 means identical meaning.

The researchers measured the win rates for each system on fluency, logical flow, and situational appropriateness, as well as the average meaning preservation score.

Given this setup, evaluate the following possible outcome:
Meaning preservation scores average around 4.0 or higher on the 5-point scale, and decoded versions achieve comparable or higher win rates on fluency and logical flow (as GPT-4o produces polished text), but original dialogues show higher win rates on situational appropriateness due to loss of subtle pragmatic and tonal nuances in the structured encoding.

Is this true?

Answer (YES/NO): NO